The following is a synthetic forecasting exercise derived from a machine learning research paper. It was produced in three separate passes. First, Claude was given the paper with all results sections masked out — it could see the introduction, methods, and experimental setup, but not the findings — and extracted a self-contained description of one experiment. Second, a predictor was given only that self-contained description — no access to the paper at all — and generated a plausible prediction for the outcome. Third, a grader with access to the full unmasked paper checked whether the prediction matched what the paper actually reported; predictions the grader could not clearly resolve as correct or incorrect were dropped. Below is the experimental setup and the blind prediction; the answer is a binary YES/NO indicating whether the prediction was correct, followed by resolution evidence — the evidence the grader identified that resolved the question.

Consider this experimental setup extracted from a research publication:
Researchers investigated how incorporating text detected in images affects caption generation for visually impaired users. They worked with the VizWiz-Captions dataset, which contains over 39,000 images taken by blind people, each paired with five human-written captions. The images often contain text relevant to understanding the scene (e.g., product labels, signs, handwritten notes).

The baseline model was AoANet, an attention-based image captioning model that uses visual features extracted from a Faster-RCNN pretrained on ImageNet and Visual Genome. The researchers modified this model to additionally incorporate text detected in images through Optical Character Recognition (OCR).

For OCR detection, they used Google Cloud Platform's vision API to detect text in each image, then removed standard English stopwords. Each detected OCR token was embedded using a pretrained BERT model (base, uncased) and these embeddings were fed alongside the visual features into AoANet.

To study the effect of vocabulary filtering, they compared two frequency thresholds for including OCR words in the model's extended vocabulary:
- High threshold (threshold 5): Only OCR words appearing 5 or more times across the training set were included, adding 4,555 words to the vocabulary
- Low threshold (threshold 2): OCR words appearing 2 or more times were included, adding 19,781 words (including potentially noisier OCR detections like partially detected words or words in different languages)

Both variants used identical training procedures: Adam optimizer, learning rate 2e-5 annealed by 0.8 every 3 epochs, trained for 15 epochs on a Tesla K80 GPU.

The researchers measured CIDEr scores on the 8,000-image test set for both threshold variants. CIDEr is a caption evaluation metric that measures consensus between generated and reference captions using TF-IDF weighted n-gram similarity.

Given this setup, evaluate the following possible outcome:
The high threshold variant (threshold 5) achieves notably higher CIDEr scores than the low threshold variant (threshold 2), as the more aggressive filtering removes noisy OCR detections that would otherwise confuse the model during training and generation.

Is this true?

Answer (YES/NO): NO